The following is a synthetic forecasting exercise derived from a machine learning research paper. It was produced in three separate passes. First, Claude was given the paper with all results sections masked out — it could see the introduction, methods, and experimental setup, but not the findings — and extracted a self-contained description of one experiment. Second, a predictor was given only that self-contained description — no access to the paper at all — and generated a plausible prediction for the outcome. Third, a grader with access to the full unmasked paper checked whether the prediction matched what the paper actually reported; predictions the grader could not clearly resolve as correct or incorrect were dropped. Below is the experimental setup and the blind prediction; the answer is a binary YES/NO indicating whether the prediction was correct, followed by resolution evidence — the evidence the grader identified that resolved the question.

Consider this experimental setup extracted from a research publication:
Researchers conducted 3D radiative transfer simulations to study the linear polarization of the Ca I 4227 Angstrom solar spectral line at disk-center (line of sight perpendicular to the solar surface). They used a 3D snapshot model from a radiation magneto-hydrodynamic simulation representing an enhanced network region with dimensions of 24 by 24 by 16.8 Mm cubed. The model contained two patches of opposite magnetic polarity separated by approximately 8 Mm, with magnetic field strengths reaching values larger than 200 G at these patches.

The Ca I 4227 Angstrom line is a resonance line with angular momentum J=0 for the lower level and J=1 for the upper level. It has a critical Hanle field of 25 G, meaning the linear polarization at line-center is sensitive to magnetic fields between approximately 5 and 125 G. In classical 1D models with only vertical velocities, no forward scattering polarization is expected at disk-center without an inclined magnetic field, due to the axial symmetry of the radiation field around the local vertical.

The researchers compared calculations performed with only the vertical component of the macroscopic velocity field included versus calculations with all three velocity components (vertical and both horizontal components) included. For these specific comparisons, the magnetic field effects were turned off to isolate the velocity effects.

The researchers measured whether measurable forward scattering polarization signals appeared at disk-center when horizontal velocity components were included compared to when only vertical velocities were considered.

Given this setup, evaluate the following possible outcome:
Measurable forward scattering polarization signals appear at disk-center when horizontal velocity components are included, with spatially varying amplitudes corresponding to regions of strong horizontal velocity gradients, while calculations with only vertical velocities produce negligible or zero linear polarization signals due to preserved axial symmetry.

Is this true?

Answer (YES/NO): NO